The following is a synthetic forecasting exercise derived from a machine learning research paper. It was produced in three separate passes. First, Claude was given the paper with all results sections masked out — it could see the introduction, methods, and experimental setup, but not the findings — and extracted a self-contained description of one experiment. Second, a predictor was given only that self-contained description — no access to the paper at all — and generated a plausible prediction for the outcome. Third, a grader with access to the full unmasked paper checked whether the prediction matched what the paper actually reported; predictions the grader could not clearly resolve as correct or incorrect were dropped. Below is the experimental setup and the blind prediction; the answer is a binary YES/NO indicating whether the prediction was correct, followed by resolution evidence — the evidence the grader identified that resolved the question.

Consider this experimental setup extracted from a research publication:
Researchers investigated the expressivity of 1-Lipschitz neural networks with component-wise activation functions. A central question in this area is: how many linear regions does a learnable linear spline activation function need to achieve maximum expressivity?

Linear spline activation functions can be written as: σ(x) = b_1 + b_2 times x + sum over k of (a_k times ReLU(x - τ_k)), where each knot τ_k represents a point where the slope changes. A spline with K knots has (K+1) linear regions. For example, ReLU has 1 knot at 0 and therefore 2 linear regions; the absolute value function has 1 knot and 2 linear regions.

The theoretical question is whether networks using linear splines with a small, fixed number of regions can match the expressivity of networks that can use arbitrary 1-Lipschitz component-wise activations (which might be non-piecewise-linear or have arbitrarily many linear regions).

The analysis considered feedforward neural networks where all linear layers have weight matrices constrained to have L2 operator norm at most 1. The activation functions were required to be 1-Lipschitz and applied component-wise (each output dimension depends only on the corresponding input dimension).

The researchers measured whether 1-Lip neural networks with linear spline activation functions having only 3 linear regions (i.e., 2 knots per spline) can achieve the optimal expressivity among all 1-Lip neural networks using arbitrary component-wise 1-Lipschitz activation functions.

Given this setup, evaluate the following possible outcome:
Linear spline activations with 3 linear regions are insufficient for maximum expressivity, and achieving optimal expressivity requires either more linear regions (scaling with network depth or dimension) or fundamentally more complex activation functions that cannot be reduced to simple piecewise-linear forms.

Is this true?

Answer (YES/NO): NO